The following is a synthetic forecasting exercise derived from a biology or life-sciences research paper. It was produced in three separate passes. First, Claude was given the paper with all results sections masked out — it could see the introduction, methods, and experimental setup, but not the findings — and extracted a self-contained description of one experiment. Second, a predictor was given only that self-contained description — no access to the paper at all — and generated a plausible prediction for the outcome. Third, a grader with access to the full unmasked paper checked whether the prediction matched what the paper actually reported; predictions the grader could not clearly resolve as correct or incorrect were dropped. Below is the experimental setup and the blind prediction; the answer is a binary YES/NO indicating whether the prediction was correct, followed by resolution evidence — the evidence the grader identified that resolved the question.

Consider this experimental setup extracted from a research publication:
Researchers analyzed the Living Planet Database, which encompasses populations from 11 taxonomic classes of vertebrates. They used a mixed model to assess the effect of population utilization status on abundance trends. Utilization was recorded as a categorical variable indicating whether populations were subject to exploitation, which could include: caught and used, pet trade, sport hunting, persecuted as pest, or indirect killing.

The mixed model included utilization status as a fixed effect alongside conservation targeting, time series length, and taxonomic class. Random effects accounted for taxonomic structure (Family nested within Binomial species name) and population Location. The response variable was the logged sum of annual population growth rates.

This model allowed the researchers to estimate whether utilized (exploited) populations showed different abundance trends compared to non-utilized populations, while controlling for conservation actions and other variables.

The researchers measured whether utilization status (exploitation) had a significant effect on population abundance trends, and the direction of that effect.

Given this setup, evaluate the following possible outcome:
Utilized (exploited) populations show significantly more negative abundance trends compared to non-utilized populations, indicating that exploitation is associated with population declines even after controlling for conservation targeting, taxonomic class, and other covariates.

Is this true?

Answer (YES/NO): NO